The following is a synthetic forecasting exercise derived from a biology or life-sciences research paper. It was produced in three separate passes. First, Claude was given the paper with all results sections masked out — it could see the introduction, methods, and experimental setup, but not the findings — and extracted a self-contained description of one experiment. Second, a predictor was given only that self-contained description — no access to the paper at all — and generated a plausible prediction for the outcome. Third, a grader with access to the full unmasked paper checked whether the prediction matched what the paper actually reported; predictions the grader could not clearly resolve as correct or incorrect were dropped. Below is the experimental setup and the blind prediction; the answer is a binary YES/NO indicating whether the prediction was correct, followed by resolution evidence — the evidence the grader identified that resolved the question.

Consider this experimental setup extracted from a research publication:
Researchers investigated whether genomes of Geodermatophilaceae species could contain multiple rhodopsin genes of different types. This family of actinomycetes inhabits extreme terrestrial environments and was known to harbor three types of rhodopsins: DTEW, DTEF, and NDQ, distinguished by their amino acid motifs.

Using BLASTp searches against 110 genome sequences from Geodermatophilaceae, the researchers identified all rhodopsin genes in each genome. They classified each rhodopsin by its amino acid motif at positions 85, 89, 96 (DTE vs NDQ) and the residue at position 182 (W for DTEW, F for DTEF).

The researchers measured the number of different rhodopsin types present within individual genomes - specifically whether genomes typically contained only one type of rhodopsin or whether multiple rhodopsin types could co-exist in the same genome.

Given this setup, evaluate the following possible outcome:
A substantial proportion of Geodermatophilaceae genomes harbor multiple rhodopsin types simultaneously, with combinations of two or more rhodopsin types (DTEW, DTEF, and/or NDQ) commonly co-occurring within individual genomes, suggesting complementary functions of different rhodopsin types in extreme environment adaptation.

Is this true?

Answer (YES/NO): NO